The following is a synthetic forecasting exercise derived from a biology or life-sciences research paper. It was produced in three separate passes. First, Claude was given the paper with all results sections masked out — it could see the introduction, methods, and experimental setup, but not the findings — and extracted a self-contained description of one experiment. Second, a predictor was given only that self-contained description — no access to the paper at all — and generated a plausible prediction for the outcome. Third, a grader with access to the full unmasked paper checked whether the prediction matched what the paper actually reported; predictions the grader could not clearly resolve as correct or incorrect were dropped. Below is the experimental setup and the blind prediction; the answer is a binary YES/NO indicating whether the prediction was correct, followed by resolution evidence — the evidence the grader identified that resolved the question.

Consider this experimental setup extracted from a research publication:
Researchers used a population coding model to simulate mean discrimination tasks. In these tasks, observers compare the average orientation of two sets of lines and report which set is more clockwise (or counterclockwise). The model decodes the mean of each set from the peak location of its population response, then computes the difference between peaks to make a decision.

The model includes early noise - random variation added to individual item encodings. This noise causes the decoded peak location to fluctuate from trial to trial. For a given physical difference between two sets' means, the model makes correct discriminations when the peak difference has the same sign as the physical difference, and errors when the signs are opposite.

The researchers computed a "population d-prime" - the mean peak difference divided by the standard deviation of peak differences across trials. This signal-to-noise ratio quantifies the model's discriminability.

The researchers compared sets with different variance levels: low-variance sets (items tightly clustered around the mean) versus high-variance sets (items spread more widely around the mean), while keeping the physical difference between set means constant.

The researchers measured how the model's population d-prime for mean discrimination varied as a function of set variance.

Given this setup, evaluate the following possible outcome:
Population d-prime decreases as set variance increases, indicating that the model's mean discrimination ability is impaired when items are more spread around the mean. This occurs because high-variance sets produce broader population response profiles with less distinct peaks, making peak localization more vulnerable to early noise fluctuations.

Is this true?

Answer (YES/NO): YES